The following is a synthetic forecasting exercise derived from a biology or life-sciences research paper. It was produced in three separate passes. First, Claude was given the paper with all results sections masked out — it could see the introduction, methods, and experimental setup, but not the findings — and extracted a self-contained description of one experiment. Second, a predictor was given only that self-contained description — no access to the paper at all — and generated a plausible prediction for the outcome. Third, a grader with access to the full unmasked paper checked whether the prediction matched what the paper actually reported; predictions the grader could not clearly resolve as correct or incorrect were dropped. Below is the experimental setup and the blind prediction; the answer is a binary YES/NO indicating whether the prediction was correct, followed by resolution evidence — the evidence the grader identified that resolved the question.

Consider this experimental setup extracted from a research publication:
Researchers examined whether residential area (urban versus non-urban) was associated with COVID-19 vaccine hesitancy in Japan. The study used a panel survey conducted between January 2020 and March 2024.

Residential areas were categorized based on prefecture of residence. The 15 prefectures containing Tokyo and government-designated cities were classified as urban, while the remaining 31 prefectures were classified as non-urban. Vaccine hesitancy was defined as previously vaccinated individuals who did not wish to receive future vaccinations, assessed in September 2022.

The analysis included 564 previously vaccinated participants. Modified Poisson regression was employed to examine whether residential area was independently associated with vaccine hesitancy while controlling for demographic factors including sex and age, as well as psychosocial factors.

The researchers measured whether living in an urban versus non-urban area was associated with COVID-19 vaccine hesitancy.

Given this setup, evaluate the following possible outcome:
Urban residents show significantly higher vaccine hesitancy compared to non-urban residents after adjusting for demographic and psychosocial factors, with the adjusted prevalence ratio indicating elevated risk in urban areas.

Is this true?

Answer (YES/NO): NO